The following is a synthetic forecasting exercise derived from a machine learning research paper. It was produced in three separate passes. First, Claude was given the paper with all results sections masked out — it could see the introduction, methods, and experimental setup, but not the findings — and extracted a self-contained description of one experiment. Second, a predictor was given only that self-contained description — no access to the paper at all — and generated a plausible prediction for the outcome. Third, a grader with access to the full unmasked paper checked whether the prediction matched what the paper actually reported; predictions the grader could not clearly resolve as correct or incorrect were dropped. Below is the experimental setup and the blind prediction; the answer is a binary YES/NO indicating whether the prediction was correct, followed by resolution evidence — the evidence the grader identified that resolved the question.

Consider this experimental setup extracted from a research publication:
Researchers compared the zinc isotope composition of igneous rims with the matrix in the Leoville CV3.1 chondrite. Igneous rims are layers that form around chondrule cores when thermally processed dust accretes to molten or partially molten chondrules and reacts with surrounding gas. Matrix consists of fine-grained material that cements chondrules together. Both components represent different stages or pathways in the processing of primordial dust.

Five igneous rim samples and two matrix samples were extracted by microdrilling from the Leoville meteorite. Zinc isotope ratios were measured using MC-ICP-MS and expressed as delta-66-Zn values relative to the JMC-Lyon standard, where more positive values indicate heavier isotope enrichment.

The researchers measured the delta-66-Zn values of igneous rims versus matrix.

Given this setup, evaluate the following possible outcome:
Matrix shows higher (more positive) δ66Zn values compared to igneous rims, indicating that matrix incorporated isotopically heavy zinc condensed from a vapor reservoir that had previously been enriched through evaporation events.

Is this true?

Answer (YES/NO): NO